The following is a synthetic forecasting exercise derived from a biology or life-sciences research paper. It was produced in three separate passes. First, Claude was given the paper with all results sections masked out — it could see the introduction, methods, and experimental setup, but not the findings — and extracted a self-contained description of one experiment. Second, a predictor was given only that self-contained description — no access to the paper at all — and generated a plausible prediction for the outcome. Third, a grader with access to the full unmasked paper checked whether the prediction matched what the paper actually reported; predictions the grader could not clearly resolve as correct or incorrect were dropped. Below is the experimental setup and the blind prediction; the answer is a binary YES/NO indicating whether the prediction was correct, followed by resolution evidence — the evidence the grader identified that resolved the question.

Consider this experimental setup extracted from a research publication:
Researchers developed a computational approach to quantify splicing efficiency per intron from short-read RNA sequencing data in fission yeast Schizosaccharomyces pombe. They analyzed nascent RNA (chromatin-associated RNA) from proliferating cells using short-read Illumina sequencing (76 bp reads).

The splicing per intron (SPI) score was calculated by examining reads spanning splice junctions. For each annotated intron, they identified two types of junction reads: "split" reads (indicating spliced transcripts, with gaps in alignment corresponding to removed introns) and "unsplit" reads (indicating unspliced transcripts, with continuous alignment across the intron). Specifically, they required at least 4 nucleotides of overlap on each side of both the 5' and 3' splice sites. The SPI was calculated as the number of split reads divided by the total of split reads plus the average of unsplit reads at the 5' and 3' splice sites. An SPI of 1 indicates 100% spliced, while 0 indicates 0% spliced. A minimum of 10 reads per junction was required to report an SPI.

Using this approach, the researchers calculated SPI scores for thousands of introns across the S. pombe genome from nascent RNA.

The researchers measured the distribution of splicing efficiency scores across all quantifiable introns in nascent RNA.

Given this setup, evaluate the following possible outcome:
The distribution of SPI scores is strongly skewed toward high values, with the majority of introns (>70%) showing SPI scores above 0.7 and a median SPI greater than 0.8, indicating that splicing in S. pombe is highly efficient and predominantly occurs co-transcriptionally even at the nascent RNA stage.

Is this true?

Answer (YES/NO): NO